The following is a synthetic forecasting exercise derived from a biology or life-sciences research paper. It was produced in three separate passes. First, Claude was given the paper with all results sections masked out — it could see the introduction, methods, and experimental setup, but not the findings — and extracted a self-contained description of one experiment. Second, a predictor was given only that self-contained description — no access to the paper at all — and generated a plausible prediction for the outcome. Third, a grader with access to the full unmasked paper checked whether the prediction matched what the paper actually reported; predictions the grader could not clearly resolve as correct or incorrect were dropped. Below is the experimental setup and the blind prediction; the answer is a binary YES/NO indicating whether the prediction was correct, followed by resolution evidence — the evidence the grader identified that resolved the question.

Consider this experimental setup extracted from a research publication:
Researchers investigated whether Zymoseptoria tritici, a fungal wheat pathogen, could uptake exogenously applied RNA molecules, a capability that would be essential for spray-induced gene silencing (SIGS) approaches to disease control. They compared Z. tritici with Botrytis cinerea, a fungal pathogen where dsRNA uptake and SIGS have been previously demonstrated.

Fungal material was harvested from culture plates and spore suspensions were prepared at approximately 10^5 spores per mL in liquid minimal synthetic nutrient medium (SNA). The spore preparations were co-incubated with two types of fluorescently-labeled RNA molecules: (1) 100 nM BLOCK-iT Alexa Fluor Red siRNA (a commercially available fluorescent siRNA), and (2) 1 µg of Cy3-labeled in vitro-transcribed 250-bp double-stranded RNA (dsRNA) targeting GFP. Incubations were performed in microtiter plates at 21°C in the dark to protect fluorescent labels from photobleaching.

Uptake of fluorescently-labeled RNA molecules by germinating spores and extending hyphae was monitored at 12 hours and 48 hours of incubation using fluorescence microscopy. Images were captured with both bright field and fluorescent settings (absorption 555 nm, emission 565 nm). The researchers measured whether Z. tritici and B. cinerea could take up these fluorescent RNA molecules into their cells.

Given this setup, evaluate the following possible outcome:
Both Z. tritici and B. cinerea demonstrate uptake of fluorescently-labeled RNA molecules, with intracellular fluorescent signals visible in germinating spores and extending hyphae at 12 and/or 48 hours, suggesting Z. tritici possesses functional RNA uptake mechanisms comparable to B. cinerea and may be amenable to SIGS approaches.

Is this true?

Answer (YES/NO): NO